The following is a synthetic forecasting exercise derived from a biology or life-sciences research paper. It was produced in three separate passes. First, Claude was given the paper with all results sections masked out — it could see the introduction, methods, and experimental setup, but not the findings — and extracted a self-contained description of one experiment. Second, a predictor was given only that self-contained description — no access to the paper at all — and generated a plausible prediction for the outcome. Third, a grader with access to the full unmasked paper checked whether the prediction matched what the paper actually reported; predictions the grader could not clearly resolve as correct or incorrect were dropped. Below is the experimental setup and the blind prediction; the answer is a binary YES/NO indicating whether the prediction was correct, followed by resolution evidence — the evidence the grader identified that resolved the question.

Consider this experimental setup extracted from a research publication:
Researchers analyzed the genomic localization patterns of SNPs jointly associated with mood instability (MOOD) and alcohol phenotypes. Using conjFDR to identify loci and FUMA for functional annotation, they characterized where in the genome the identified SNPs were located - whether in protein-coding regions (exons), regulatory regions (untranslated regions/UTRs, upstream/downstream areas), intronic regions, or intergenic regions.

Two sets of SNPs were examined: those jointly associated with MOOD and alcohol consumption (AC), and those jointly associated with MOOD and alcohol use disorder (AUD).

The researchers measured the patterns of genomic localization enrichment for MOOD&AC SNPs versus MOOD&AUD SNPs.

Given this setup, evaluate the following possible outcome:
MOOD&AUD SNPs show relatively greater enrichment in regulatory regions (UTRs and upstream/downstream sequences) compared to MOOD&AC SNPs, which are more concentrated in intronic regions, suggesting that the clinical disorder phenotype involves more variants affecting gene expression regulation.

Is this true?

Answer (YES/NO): NO